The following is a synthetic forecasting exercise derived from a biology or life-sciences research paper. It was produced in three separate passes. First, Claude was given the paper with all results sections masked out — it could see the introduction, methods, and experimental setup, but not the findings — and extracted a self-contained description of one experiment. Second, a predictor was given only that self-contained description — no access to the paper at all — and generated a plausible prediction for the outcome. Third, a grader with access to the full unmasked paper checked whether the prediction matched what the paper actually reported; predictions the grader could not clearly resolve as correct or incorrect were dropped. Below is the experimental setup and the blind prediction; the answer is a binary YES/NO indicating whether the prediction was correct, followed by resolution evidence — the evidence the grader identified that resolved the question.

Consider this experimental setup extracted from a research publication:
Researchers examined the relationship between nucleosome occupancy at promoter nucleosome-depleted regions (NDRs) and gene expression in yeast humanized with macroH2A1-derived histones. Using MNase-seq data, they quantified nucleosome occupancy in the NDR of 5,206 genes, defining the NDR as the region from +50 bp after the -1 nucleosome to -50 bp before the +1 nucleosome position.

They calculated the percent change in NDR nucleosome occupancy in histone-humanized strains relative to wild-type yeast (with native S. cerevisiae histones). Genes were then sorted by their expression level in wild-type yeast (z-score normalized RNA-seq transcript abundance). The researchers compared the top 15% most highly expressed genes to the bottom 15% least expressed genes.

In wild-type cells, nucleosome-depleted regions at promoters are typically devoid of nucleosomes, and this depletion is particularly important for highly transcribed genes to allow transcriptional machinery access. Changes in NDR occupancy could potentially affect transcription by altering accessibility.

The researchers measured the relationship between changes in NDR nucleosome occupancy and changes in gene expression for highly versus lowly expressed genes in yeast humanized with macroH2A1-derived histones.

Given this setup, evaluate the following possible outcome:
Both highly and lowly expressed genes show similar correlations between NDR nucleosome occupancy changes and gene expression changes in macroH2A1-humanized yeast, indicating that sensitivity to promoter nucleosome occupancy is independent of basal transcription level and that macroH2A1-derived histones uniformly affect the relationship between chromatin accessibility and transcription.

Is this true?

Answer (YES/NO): NO